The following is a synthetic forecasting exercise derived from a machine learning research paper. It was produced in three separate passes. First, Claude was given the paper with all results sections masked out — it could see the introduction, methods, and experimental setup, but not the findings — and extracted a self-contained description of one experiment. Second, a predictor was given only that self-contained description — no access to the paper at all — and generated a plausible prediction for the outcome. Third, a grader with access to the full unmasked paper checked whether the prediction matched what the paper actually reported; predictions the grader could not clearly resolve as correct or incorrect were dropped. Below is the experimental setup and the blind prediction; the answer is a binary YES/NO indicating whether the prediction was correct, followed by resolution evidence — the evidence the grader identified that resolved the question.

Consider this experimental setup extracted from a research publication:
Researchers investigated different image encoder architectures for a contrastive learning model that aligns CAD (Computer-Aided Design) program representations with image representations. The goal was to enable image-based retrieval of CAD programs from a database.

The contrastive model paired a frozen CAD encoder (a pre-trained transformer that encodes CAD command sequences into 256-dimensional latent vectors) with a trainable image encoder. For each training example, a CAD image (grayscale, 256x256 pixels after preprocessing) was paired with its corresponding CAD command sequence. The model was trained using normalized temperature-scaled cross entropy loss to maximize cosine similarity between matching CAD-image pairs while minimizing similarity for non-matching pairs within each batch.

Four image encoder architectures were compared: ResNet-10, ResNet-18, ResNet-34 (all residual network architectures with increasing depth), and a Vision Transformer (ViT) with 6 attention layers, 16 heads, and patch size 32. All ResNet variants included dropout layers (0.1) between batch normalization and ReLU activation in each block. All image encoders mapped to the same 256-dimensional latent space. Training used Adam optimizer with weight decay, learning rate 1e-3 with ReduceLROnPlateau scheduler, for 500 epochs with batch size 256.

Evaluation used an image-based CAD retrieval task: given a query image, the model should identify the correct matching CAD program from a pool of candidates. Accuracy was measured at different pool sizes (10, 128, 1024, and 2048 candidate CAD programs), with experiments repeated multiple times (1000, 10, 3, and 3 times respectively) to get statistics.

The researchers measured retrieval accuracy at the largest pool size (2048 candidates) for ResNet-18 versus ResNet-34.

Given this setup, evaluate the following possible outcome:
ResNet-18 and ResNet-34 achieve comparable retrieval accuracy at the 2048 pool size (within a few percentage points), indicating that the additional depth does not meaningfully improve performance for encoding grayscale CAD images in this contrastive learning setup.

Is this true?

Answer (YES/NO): NO